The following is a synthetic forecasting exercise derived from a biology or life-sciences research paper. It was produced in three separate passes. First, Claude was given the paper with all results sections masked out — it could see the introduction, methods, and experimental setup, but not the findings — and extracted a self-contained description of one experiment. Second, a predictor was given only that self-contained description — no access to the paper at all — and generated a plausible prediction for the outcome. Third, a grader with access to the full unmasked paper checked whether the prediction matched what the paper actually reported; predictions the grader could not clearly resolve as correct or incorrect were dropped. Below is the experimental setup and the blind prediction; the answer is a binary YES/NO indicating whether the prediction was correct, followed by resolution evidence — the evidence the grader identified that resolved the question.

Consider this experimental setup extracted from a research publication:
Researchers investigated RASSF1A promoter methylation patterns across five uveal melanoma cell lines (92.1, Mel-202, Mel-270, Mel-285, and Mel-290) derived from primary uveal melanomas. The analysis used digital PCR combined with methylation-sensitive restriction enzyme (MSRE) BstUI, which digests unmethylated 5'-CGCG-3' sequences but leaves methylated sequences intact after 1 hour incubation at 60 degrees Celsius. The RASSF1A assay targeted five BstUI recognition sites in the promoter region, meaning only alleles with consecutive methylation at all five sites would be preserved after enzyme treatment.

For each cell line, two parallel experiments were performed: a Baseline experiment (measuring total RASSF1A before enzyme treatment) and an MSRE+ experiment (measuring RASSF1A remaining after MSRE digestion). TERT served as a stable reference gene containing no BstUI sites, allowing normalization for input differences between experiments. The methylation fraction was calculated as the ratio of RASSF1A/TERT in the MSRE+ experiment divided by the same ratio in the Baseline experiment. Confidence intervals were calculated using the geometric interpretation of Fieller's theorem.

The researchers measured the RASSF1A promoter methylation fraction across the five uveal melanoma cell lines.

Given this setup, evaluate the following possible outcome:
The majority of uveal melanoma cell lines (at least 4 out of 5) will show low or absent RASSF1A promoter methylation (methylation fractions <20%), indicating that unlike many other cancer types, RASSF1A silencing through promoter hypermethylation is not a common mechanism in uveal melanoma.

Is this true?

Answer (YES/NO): NO